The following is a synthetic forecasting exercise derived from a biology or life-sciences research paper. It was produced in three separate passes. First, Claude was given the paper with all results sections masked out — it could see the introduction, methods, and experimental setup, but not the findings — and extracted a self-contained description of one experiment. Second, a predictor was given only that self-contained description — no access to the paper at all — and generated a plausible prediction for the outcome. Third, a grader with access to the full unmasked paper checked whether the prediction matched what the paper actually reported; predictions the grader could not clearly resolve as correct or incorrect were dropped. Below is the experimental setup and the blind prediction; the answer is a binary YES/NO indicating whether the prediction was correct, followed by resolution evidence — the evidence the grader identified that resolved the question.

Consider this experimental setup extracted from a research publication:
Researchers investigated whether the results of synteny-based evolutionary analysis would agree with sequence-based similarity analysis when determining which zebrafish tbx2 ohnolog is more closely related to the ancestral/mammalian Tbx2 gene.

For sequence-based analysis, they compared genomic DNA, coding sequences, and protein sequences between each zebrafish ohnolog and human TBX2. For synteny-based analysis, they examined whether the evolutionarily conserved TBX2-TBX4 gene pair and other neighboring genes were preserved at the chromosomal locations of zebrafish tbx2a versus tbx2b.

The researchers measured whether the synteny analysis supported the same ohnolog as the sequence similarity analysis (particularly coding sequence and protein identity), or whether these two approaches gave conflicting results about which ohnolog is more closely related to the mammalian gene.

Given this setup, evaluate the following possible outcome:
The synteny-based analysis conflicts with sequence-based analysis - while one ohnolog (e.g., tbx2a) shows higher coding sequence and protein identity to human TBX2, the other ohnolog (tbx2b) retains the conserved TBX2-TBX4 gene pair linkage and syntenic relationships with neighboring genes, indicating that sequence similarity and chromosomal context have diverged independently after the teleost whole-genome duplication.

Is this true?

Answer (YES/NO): NO